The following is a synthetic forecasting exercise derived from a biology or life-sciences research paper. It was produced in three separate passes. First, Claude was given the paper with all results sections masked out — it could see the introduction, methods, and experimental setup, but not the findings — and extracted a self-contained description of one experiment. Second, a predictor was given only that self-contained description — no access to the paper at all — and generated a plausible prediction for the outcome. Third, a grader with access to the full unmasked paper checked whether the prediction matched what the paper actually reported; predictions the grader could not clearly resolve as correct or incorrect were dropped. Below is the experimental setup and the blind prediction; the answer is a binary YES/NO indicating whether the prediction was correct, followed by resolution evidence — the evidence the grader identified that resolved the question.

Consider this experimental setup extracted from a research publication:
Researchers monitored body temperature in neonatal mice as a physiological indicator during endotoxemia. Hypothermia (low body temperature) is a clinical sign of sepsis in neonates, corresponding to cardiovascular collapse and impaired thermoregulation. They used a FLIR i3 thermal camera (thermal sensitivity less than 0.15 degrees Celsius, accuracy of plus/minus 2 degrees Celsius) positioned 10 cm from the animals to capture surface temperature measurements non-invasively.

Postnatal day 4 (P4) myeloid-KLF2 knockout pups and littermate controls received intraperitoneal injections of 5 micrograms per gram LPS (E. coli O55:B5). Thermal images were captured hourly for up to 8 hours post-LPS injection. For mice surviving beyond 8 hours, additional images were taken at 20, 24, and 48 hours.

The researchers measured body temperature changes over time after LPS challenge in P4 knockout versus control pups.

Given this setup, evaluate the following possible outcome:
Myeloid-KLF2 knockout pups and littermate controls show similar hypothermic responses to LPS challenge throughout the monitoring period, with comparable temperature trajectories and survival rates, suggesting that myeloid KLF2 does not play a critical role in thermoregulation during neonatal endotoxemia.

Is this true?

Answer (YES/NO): NO